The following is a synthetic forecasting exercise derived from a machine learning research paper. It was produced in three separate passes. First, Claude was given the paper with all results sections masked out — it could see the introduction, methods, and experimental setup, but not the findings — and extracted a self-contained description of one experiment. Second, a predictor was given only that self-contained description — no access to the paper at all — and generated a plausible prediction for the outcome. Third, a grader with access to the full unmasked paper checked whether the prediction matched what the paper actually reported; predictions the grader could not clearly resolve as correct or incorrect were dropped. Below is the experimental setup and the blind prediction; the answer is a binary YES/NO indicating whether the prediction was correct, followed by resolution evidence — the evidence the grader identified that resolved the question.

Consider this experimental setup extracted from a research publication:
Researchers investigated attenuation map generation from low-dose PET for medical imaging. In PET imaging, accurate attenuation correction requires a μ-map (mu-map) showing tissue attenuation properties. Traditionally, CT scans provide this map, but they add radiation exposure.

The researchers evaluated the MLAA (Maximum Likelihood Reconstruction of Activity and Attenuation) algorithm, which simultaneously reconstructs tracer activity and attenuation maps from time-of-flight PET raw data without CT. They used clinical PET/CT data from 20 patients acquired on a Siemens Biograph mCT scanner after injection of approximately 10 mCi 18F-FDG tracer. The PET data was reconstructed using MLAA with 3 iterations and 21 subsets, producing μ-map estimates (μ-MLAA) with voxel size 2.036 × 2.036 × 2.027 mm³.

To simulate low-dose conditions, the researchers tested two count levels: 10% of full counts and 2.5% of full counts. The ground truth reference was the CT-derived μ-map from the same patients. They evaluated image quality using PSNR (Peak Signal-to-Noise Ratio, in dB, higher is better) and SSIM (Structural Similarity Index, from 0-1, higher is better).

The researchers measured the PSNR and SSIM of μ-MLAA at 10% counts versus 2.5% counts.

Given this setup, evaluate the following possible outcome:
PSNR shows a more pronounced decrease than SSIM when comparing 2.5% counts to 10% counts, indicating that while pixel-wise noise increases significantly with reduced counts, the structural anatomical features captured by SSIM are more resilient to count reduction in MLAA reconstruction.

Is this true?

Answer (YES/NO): YES